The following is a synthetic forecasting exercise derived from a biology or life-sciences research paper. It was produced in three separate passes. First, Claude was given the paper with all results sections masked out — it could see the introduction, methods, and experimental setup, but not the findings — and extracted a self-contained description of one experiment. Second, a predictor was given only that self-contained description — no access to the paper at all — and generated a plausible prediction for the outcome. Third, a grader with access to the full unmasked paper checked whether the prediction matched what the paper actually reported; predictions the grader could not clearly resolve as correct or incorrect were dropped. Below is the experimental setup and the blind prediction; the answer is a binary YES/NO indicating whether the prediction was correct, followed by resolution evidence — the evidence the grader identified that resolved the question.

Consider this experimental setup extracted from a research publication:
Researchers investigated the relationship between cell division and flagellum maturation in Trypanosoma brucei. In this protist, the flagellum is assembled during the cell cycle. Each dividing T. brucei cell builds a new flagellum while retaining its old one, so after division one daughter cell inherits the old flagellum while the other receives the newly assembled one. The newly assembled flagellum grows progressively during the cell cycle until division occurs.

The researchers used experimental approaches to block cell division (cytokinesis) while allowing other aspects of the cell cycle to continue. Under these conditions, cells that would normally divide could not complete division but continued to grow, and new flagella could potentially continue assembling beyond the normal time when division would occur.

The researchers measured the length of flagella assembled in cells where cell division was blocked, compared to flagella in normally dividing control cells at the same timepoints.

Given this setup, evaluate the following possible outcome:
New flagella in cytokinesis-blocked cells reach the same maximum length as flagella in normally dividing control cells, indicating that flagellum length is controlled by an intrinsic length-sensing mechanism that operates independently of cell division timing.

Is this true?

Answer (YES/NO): NO